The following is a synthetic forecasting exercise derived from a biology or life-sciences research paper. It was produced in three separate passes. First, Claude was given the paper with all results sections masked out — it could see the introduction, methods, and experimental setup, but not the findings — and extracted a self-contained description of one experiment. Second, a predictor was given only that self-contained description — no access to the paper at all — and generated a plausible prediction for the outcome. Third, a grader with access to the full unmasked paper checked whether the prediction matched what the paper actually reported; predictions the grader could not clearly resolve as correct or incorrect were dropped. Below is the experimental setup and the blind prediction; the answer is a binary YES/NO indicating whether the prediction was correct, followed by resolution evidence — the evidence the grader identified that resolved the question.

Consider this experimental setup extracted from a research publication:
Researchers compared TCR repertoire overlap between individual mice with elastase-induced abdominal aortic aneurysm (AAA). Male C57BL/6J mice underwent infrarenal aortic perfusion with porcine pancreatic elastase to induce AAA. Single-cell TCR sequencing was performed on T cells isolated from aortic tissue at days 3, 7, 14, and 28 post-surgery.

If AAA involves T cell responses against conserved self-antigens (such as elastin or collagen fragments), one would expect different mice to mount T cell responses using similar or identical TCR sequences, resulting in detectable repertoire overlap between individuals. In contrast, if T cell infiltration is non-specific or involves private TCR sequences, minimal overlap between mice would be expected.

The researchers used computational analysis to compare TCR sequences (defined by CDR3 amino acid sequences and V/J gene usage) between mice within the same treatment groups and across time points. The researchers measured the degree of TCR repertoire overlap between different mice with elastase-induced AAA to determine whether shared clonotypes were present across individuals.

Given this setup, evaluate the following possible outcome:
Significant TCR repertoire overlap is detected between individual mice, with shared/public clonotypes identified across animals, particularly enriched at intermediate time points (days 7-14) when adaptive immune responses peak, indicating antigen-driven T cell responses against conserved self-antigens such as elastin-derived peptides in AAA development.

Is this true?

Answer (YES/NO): NO